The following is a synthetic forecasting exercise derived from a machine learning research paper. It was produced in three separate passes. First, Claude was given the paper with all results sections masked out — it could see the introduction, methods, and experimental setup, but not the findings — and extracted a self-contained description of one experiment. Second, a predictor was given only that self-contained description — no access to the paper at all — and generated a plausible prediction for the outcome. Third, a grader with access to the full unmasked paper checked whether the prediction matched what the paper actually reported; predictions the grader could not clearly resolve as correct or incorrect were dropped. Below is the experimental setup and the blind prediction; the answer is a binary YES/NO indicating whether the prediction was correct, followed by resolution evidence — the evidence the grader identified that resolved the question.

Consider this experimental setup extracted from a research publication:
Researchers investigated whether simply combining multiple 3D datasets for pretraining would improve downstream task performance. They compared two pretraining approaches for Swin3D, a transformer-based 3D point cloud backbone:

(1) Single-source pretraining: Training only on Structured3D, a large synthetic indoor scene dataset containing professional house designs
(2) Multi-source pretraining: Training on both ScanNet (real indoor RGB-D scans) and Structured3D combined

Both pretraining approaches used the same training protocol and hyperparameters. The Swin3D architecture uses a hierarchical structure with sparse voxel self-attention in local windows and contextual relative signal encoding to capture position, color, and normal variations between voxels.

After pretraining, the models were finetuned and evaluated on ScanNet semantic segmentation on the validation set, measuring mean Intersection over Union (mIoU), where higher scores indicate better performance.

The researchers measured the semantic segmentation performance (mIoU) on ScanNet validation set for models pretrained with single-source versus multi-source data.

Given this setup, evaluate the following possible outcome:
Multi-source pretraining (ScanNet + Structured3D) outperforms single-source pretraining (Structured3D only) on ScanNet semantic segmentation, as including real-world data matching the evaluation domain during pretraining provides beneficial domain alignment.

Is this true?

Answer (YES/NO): NO